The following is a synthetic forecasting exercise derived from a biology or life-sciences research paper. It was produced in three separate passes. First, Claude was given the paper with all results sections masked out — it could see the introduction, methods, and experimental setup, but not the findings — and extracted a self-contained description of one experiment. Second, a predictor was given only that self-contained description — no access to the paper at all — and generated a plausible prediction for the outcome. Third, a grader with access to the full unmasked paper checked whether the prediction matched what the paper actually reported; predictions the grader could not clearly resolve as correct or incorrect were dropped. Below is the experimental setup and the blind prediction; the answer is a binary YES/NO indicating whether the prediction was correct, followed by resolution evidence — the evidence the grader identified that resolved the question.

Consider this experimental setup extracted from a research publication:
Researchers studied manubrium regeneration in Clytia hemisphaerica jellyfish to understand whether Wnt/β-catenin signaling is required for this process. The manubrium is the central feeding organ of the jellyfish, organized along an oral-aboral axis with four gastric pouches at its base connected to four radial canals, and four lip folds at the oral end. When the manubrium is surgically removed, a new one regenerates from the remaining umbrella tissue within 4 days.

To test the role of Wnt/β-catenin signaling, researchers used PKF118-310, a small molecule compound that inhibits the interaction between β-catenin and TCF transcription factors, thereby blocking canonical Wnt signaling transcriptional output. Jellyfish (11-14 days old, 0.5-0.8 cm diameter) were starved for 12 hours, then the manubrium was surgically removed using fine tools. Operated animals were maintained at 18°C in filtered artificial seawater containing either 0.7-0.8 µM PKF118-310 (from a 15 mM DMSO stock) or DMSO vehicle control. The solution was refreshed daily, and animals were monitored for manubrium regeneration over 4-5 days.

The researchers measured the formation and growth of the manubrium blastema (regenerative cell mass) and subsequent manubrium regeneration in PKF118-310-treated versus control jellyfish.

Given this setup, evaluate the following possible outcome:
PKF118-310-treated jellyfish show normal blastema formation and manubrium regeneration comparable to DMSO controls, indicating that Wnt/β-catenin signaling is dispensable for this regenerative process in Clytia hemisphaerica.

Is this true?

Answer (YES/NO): NO